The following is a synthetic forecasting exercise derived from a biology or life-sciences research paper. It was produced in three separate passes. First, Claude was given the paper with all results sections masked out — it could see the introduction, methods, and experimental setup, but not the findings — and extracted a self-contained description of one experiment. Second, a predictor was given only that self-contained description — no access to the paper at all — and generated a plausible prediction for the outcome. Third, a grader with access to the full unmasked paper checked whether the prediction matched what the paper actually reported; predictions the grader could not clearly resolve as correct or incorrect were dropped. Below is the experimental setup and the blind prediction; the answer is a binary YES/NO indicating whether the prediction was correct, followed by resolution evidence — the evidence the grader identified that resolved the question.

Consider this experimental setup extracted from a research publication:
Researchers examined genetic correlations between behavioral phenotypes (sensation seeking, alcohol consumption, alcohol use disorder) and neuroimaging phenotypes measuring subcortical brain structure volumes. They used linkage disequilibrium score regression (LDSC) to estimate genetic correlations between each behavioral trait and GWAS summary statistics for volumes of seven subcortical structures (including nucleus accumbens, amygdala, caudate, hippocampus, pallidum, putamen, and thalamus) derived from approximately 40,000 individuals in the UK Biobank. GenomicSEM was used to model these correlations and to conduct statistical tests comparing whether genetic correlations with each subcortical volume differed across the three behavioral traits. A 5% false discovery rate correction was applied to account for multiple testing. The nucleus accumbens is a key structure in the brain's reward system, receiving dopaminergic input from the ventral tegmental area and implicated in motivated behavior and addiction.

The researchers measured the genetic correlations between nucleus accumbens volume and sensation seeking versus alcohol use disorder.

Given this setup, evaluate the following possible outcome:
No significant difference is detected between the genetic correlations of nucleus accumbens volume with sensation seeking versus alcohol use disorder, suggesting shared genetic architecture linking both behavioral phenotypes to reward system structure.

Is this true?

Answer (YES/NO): NO